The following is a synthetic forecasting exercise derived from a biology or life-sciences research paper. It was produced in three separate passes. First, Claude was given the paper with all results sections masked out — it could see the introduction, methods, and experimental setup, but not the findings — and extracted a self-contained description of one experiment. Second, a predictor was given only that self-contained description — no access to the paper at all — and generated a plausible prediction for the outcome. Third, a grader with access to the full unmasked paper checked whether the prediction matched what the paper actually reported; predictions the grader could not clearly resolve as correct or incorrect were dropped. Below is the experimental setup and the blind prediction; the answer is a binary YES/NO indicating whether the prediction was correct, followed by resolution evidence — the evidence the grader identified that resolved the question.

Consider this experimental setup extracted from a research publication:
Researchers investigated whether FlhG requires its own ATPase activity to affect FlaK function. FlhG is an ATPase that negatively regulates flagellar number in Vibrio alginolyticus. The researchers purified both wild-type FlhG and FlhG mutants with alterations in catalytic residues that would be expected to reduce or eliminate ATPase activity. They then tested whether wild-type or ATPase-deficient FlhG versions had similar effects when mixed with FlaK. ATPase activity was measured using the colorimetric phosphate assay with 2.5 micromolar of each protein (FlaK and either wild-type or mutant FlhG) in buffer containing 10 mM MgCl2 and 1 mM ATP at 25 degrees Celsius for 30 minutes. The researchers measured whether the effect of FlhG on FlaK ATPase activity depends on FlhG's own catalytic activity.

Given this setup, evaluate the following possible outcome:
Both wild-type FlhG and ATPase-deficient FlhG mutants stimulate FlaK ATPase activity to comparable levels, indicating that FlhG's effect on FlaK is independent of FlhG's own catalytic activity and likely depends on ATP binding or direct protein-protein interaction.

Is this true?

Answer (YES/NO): NO